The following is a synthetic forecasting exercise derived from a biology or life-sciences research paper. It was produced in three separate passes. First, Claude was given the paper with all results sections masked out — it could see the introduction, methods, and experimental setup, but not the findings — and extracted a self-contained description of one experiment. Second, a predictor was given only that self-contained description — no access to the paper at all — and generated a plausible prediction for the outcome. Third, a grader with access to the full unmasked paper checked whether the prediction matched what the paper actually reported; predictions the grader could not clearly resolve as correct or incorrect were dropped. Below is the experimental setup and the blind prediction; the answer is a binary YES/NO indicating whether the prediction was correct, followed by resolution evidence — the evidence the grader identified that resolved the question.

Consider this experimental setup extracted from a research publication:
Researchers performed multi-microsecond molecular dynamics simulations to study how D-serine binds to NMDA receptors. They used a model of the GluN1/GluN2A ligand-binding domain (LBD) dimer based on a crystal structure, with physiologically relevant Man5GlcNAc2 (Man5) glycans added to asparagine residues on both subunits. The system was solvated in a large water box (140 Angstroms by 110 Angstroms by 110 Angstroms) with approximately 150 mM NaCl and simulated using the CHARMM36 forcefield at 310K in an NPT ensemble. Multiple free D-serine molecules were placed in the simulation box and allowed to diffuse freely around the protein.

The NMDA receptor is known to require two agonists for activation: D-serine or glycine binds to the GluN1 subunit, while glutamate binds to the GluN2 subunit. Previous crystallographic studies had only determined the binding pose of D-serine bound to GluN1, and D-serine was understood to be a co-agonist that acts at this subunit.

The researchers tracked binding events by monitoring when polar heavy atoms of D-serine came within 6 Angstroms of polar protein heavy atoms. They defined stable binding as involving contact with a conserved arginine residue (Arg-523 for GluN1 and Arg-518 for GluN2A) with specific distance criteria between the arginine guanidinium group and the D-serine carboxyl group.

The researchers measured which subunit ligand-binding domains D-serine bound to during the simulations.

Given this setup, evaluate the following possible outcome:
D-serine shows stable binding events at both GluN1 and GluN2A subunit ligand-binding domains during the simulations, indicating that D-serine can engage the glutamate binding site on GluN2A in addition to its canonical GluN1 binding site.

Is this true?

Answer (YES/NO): YES